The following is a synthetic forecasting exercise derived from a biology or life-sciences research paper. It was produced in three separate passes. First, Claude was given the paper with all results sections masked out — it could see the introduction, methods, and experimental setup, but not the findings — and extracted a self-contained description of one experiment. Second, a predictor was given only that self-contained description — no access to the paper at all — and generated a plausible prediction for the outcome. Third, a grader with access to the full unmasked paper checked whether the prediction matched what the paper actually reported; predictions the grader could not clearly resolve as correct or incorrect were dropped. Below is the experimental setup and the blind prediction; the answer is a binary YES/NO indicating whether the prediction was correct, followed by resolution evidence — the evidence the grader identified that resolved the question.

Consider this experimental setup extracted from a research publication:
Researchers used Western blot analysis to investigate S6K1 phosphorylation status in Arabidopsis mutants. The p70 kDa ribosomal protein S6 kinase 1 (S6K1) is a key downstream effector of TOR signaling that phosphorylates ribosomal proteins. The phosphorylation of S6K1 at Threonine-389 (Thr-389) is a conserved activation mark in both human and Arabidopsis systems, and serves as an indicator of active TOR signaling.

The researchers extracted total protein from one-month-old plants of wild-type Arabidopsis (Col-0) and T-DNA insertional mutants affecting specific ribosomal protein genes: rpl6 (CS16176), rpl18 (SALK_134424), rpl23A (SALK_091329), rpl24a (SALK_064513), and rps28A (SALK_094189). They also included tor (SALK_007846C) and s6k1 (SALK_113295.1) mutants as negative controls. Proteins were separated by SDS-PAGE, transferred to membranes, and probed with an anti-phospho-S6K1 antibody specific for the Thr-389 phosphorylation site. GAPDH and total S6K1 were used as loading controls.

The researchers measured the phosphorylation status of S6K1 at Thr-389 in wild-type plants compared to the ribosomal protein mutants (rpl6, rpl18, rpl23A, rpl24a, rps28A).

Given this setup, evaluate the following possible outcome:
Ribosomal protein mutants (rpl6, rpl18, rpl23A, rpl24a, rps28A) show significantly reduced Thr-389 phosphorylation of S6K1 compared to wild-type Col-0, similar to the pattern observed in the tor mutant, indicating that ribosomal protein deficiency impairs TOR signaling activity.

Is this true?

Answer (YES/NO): NO